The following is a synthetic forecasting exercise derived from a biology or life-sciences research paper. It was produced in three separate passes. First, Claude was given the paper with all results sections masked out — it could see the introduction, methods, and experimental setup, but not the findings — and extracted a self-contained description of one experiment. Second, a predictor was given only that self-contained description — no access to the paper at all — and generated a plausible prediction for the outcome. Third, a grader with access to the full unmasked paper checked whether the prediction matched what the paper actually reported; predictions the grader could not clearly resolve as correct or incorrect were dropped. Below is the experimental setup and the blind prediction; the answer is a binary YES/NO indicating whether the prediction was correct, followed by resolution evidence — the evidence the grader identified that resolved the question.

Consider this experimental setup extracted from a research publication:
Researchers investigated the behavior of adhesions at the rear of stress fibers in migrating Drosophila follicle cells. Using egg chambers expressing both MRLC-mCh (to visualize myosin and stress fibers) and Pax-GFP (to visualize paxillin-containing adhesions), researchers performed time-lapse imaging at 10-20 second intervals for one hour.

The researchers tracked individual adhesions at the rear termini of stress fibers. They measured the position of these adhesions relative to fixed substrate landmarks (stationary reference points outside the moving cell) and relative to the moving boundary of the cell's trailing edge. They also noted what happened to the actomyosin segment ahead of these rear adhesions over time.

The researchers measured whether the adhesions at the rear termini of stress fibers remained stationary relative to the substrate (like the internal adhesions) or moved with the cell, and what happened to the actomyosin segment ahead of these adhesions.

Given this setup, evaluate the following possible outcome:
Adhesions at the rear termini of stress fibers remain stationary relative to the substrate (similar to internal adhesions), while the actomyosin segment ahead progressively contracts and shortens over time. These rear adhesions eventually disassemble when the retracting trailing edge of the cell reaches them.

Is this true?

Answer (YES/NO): NO